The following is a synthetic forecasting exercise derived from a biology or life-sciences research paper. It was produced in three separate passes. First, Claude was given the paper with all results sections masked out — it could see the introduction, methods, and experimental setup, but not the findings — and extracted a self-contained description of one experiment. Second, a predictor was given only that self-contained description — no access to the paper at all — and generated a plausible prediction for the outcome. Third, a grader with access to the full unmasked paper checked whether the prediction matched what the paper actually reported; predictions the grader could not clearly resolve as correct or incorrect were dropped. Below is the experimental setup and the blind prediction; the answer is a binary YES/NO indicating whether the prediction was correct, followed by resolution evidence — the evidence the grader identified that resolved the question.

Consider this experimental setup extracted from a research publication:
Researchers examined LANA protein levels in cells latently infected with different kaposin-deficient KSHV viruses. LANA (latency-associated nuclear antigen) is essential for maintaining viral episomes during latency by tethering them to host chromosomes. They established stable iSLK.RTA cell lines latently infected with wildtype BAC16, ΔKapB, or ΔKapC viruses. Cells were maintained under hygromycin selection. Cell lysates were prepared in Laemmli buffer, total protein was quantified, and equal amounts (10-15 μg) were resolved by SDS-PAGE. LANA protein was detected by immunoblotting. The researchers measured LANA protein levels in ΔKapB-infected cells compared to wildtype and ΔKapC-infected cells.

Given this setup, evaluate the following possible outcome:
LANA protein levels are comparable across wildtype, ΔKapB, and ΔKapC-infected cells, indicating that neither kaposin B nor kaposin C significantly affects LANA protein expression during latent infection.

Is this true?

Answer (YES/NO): NO